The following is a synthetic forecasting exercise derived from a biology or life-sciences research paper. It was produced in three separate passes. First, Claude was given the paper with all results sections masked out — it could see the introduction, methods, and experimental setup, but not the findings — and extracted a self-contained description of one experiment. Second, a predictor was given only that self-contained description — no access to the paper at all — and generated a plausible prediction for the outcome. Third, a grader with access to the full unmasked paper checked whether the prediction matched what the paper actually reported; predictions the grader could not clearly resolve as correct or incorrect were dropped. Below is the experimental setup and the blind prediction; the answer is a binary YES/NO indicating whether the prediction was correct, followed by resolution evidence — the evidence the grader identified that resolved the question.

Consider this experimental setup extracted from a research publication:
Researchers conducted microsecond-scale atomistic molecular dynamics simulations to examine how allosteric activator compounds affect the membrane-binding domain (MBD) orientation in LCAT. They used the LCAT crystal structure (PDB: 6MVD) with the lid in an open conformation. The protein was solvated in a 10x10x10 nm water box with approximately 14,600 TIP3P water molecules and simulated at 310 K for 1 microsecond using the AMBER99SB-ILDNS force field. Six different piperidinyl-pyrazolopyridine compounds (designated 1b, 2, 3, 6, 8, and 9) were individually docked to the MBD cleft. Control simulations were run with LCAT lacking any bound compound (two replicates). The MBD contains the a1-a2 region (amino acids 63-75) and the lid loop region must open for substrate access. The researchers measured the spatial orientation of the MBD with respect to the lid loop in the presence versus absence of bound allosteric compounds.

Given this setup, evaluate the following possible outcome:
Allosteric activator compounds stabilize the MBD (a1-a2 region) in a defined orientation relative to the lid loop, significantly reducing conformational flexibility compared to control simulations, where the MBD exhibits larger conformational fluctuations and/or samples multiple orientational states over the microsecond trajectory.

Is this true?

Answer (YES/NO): NO